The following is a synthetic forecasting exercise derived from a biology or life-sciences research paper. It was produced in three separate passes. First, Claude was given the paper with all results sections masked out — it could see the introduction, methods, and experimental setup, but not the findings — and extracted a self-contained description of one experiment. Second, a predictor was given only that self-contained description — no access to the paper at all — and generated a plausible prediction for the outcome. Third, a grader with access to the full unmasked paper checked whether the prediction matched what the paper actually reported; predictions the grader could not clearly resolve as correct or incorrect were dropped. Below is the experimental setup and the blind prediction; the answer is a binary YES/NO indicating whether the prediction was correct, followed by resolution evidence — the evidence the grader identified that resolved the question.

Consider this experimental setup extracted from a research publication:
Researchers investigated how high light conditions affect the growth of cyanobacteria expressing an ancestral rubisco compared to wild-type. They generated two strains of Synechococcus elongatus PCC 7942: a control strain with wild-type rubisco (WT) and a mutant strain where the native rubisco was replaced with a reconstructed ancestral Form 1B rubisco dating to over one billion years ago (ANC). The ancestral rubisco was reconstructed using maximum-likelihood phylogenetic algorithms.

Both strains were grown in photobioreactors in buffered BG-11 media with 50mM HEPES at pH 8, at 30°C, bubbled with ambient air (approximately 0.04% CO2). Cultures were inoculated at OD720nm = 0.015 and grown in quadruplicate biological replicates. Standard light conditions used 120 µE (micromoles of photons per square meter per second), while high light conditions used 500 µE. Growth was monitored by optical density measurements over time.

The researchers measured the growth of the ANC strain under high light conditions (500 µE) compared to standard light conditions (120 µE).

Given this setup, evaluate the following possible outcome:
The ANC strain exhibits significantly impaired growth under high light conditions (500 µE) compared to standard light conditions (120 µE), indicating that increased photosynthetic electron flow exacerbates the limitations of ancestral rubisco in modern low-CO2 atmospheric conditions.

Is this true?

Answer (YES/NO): YES